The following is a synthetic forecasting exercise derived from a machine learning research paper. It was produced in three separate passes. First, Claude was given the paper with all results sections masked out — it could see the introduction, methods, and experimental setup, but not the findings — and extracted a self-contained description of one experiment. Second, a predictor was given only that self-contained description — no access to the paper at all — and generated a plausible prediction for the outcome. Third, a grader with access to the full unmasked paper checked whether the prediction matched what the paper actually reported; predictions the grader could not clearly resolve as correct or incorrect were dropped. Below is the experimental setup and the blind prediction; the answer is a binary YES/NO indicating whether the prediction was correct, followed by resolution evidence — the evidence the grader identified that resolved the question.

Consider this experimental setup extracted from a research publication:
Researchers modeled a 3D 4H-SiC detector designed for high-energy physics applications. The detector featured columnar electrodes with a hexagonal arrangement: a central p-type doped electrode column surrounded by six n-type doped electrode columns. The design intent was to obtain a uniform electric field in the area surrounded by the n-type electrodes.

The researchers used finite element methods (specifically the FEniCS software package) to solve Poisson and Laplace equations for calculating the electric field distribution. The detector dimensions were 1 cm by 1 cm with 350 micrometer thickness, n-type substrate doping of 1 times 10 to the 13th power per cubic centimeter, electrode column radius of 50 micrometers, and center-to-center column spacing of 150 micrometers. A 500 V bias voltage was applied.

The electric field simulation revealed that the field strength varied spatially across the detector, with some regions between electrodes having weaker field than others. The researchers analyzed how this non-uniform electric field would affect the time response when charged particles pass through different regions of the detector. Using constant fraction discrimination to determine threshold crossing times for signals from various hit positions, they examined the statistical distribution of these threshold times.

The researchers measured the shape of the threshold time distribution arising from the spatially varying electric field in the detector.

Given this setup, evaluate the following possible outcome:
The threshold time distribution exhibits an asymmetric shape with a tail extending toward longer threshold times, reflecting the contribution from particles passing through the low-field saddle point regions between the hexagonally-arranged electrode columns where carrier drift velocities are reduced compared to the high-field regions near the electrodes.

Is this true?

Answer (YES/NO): YES